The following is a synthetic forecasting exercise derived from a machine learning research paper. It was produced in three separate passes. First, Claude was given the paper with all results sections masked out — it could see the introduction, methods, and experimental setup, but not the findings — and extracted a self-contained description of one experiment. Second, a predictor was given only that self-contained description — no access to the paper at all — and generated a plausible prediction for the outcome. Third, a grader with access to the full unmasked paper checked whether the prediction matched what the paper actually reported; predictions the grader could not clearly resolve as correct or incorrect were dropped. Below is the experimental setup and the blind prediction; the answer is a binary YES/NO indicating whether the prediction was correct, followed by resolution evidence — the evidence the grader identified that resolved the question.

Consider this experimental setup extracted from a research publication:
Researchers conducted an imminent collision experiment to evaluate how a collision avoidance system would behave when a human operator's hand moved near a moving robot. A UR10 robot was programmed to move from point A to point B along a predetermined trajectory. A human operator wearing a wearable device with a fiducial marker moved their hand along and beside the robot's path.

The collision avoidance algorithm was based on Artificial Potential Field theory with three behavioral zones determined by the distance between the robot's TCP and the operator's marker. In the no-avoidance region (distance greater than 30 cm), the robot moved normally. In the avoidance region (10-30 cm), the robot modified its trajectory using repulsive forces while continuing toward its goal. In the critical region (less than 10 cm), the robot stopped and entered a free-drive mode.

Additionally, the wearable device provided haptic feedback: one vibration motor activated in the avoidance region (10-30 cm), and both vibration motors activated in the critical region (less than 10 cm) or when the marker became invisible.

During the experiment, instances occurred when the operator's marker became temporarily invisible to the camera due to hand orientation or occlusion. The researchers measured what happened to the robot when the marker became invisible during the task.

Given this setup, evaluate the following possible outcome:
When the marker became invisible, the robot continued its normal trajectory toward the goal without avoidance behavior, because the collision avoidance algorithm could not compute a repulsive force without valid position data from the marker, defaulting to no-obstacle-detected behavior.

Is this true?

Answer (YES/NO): NO